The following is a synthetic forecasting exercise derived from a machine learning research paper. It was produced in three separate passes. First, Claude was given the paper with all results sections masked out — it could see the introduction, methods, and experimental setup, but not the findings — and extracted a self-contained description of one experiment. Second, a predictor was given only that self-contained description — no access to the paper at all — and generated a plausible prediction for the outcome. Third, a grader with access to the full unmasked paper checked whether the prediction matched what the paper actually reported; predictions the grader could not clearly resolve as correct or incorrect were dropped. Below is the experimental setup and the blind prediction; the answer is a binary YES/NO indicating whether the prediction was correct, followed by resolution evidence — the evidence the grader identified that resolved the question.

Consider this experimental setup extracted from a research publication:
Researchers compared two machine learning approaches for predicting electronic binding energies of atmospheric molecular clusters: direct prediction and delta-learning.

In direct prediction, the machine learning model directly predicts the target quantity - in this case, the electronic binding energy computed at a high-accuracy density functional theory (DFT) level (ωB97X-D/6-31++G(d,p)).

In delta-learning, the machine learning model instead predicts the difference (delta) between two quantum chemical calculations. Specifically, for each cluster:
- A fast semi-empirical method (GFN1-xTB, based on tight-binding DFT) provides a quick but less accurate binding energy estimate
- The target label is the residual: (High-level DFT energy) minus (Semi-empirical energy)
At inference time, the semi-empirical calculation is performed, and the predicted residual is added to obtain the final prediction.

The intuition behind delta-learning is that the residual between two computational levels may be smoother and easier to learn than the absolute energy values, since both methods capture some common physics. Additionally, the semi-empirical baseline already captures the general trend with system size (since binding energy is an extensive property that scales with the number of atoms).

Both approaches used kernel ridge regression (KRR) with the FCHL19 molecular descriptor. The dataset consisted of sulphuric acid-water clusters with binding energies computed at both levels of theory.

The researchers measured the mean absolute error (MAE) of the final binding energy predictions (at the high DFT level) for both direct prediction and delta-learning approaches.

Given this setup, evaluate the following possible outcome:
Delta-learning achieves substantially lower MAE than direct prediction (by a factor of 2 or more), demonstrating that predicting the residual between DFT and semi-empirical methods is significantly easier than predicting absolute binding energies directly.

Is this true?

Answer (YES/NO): YES